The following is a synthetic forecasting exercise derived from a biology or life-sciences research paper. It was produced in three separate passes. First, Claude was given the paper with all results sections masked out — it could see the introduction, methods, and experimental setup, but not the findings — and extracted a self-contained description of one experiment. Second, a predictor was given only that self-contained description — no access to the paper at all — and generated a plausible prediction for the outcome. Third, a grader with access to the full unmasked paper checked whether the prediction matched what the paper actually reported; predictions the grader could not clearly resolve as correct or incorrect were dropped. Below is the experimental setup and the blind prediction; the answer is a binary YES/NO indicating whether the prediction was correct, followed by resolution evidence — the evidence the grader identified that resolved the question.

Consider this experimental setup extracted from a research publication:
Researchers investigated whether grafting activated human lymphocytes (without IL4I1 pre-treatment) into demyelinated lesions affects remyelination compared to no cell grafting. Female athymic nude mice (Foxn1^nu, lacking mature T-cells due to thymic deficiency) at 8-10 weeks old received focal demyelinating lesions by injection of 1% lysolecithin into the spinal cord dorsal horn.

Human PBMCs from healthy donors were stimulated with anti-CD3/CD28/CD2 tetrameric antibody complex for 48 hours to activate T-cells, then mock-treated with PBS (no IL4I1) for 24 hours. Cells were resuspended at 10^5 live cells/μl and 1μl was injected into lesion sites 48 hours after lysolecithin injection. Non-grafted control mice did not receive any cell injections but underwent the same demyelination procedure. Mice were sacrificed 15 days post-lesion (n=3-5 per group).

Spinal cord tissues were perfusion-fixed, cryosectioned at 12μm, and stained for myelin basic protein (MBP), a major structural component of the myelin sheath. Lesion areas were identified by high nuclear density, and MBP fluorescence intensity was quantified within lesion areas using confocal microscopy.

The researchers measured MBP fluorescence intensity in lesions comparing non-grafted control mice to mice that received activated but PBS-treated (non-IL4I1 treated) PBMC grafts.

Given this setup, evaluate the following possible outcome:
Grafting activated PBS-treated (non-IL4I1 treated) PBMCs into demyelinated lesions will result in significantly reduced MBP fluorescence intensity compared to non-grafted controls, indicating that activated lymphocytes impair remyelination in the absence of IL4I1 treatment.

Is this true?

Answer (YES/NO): NO